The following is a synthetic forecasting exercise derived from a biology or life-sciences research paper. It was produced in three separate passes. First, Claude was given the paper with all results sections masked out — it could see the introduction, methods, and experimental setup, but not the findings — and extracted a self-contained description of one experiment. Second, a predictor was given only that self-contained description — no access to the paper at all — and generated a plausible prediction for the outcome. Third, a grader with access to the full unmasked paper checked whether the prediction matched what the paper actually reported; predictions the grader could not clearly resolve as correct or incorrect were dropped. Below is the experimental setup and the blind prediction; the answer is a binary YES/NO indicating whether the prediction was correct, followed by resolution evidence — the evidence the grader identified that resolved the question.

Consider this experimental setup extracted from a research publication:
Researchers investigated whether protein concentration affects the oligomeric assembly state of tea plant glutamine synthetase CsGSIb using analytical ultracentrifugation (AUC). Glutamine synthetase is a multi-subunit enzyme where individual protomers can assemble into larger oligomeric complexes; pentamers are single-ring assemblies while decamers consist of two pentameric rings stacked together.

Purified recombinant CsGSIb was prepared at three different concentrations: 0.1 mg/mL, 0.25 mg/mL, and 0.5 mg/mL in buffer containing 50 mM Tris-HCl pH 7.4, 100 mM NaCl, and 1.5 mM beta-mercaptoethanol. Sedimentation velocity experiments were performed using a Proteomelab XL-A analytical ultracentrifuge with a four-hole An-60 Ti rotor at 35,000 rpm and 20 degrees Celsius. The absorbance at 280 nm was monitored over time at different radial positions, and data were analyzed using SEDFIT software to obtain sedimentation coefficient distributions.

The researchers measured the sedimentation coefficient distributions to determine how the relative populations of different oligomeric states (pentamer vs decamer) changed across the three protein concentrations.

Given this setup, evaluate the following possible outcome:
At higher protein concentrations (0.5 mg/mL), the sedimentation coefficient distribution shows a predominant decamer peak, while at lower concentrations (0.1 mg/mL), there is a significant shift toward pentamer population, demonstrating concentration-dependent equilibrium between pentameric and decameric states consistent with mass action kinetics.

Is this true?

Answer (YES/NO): NO